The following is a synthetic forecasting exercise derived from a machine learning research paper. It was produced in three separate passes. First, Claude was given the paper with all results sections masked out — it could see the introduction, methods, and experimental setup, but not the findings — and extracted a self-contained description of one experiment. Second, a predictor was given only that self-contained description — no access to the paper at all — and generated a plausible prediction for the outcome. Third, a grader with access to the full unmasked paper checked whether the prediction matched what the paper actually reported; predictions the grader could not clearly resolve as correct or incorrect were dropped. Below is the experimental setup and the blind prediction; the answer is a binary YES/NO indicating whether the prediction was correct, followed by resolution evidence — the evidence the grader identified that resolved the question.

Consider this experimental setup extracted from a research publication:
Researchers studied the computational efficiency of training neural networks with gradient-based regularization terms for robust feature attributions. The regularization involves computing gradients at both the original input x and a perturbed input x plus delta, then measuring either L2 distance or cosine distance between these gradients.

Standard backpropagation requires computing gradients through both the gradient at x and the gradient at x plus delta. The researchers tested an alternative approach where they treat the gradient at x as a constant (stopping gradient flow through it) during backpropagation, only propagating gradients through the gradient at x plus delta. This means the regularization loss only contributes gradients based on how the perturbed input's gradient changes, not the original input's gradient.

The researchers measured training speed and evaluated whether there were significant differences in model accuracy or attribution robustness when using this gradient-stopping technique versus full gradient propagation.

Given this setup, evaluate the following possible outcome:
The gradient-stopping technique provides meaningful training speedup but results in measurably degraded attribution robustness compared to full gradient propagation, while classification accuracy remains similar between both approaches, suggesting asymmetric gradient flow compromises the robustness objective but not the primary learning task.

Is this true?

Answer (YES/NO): NO